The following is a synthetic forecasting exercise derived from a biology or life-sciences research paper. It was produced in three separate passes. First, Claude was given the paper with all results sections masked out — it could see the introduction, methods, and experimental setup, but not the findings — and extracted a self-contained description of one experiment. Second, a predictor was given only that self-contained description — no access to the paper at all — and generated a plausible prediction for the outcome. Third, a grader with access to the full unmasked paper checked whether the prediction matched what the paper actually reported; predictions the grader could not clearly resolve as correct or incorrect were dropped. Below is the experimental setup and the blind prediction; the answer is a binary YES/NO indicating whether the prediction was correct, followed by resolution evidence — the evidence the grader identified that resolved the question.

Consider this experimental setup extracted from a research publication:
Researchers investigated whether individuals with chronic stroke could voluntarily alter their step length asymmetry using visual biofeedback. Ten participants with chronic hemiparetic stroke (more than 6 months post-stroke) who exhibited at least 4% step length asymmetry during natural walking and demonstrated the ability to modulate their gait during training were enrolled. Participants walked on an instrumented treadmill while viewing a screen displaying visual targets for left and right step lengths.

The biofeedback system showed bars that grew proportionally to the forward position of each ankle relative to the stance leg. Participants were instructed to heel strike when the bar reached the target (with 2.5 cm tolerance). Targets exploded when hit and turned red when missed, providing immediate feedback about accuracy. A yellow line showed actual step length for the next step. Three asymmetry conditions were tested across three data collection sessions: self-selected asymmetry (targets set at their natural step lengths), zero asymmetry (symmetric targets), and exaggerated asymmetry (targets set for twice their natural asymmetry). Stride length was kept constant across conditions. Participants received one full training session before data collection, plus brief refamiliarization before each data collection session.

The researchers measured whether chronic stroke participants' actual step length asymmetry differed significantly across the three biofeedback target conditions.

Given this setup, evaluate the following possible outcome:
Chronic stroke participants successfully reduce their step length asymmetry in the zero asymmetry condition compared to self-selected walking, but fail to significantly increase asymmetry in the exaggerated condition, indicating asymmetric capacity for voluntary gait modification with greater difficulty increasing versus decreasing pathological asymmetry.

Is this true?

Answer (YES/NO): NO